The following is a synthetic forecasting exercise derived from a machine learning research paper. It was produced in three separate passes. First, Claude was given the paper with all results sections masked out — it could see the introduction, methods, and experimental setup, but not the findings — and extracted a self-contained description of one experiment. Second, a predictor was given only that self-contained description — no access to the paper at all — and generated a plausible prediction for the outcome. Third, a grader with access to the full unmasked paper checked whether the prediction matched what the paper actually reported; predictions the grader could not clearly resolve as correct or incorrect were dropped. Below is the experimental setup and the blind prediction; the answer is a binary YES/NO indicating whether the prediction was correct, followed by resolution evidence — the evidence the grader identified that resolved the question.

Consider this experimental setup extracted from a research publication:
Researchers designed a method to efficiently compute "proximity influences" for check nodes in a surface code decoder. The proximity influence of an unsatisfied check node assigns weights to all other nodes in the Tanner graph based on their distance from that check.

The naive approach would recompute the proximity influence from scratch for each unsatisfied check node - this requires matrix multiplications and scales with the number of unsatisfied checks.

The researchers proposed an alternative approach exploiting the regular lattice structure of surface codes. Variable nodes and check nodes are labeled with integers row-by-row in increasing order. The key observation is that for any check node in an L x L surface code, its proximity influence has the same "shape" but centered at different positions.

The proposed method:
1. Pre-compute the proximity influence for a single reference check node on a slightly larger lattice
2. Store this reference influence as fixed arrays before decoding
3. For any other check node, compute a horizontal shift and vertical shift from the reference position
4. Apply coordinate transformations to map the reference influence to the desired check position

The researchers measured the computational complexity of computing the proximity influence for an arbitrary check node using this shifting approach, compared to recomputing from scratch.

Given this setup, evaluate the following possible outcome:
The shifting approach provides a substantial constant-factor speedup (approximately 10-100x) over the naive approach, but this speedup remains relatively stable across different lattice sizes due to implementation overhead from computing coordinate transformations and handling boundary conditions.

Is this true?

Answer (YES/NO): NO